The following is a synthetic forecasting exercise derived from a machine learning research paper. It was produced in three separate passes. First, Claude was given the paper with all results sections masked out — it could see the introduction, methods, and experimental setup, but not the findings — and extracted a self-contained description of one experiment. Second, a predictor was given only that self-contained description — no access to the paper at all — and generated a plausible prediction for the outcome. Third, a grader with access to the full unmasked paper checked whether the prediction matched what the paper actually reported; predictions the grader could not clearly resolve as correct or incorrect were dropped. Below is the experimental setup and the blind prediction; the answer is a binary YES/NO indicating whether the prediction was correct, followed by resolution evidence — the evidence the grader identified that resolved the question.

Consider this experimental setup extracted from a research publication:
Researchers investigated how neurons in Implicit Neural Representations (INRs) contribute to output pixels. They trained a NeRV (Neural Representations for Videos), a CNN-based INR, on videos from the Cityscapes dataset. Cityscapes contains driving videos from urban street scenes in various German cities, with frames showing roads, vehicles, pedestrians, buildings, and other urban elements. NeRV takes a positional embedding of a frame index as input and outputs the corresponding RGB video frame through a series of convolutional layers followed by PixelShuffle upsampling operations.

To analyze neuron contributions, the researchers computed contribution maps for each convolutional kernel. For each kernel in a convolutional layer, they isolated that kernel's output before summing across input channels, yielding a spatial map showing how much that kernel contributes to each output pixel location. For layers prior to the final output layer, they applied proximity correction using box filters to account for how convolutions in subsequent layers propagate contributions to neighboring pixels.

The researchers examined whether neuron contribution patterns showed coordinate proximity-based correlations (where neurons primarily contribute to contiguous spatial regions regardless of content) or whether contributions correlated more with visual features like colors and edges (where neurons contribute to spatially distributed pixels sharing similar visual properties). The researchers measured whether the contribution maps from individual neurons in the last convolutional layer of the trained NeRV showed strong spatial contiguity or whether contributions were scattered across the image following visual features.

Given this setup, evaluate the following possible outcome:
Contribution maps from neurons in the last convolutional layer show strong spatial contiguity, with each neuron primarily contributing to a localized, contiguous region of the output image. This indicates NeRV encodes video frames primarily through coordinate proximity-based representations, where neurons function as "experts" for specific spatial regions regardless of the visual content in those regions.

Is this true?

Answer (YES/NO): NO